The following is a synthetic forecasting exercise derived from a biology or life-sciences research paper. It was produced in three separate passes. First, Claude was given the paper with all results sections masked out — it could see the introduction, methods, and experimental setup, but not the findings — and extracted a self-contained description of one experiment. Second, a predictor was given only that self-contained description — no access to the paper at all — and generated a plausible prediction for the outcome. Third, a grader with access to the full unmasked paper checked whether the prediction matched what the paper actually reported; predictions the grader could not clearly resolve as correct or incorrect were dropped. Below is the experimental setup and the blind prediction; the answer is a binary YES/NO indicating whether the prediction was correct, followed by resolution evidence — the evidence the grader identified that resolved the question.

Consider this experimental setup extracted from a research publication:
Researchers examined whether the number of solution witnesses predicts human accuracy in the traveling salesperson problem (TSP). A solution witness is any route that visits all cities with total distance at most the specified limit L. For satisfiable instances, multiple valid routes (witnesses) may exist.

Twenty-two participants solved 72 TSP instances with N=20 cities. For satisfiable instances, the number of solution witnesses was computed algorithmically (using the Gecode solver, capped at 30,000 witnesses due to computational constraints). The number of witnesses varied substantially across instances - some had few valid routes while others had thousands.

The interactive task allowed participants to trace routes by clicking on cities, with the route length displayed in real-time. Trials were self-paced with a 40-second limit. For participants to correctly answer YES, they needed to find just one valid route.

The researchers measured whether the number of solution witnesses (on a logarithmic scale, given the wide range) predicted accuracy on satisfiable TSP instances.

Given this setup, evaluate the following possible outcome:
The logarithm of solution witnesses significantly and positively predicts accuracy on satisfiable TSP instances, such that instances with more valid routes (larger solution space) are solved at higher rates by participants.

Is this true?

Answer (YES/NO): YES